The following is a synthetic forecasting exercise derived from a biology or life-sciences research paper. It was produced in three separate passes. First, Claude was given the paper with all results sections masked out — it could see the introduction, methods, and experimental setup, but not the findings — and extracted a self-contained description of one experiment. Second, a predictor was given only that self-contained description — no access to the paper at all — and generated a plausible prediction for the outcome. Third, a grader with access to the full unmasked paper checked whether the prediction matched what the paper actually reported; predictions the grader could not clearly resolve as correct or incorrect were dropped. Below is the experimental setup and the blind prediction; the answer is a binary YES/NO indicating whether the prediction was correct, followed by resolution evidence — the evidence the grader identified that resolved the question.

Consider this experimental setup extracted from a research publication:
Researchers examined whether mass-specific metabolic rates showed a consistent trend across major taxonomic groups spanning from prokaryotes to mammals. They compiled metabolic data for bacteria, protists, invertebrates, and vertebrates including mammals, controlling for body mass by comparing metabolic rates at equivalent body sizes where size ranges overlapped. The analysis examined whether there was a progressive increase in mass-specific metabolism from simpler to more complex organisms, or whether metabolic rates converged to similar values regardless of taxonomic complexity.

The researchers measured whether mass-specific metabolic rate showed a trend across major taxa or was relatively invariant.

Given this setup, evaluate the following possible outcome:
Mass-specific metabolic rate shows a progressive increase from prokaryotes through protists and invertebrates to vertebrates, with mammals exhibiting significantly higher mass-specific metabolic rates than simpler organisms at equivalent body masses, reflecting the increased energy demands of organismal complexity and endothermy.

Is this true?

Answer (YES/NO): NO